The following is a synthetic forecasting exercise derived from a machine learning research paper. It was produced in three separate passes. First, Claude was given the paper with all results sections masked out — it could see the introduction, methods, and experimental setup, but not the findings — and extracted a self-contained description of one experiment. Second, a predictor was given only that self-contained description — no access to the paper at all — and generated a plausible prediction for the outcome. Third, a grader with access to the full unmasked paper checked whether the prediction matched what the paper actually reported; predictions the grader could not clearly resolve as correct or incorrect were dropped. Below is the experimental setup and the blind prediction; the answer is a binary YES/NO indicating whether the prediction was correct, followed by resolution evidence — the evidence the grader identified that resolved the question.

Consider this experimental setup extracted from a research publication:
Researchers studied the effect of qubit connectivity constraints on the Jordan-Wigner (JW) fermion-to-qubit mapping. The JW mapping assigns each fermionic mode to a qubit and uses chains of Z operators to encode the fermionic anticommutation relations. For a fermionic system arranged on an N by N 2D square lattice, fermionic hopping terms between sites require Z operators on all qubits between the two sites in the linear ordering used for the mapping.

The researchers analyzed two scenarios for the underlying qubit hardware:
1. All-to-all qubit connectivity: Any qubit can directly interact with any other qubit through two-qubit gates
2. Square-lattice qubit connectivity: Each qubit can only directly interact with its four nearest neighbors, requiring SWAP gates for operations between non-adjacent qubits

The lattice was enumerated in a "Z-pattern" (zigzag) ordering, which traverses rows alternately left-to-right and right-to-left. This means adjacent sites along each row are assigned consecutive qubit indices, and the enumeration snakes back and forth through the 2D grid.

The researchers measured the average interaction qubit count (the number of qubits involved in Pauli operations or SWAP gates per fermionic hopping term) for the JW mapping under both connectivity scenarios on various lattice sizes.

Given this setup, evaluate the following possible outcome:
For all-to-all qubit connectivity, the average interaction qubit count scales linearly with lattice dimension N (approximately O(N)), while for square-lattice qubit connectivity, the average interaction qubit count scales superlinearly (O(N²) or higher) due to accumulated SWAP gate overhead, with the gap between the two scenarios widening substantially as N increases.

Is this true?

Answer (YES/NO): NO